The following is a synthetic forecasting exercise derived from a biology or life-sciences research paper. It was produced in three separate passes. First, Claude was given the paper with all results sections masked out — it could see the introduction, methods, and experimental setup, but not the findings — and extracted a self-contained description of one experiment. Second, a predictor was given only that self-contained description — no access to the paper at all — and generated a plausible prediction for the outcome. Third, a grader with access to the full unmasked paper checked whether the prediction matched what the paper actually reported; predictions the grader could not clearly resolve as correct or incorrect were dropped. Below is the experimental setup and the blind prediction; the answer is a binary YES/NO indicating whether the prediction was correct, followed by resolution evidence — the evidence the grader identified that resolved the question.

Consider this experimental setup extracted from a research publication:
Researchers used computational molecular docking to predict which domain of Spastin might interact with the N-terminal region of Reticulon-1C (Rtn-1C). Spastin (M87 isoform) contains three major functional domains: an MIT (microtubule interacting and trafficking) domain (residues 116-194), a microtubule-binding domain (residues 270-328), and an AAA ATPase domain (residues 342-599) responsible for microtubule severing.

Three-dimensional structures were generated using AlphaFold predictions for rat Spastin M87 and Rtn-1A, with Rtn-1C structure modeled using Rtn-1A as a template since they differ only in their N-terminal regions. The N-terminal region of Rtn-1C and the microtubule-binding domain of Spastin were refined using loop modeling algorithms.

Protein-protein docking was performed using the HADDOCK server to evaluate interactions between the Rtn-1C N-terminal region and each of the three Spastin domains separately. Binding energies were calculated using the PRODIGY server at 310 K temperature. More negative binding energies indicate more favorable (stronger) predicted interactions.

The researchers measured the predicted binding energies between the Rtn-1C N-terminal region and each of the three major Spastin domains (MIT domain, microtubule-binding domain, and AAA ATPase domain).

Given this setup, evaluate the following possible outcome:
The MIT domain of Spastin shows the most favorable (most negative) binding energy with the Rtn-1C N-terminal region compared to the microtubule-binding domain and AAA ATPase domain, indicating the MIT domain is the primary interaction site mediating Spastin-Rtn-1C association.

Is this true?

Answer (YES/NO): NO